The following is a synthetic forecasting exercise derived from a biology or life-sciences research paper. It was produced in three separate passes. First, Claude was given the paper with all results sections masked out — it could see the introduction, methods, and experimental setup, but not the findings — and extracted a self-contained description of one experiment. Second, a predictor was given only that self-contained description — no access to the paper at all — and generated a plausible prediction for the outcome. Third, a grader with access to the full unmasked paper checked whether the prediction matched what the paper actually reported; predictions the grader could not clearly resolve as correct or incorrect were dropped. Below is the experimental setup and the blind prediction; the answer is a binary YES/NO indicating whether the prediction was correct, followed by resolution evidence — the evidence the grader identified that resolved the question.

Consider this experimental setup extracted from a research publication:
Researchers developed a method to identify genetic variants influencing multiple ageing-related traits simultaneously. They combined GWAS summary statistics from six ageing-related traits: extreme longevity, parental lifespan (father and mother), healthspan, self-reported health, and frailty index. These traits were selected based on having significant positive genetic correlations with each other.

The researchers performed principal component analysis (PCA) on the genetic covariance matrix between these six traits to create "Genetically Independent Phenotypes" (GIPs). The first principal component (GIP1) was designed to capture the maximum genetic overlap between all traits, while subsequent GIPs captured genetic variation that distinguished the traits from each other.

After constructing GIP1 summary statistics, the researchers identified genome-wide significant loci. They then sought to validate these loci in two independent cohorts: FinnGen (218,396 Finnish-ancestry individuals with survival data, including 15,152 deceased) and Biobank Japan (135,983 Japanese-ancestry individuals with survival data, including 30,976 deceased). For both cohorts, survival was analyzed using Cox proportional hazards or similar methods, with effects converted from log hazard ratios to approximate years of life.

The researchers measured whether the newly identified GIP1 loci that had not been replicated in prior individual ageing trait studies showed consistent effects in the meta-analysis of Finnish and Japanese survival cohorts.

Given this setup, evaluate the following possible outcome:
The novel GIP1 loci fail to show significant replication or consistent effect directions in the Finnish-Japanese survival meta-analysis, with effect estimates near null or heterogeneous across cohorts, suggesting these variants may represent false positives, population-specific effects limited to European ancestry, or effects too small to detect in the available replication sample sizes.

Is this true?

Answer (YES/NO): NO